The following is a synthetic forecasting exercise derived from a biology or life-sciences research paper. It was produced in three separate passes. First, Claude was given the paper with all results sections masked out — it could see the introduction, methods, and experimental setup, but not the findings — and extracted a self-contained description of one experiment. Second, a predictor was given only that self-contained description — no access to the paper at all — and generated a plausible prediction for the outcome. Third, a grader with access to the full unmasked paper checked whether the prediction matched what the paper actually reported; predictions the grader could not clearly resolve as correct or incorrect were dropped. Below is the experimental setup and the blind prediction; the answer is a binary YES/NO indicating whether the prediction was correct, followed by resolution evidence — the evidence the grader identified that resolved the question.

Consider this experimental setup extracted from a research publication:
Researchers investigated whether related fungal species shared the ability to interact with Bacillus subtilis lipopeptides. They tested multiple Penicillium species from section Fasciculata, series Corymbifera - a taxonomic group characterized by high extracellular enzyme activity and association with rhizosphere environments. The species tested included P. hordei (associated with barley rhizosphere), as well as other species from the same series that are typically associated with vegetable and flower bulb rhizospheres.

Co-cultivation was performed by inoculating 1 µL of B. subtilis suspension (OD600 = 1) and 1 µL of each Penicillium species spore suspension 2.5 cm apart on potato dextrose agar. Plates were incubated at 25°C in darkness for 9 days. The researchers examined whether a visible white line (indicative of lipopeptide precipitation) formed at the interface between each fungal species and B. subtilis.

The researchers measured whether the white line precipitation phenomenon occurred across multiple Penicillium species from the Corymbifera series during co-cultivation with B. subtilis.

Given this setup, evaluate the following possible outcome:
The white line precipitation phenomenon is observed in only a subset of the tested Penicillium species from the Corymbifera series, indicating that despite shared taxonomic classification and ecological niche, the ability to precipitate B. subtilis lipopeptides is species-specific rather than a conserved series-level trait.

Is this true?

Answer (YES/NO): NO